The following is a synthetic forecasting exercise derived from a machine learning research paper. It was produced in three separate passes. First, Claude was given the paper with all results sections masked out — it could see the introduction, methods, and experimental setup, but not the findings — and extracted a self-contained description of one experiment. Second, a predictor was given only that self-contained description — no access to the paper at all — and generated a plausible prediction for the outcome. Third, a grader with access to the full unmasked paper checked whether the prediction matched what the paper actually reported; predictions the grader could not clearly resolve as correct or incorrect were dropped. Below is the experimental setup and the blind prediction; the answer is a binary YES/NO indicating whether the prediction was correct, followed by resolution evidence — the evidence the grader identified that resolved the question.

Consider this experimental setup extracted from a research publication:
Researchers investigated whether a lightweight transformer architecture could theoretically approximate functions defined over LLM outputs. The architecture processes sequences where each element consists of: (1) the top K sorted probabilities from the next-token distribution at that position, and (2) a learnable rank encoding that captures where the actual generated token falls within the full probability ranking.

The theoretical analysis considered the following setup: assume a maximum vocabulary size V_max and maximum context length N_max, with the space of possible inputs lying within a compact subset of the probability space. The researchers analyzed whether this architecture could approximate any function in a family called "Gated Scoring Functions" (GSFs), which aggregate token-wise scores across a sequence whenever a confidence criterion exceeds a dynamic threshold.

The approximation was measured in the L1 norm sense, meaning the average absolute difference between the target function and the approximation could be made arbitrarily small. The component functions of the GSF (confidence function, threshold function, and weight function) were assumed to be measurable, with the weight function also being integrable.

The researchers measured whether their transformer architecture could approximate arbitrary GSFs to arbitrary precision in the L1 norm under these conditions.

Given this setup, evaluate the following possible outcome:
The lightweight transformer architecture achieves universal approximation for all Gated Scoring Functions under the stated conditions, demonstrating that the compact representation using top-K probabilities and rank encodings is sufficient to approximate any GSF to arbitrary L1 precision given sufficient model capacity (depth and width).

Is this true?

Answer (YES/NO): YES